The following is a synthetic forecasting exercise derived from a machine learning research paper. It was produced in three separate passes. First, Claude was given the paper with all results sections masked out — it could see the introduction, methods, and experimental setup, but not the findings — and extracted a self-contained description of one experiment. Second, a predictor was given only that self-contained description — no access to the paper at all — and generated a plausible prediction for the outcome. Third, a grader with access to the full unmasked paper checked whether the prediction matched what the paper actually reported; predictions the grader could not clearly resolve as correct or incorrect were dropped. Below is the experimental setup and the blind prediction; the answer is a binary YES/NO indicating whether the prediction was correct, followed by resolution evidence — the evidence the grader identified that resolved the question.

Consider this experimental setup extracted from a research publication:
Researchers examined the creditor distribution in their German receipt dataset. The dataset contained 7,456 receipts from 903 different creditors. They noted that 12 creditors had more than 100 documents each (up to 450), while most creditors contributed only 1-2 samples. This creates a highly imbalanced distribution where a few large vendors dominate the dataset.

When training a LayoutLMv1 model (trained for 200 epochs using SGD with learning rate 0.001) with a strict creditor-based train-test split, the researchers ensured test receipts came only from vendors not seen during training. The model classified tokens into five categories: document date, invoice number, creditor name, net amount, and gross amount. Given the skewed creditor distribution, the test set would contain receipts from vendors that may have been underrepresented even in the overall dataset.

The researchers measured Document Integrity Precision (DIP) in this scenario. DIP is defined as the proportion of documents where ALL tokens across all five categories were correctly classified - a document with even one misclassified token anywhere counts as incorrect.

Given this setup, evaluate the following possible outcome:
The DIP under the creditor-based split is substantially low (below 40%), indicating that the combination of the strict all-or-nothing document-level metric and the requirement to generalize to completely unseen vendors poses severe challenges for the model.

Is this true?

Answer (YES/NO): YES